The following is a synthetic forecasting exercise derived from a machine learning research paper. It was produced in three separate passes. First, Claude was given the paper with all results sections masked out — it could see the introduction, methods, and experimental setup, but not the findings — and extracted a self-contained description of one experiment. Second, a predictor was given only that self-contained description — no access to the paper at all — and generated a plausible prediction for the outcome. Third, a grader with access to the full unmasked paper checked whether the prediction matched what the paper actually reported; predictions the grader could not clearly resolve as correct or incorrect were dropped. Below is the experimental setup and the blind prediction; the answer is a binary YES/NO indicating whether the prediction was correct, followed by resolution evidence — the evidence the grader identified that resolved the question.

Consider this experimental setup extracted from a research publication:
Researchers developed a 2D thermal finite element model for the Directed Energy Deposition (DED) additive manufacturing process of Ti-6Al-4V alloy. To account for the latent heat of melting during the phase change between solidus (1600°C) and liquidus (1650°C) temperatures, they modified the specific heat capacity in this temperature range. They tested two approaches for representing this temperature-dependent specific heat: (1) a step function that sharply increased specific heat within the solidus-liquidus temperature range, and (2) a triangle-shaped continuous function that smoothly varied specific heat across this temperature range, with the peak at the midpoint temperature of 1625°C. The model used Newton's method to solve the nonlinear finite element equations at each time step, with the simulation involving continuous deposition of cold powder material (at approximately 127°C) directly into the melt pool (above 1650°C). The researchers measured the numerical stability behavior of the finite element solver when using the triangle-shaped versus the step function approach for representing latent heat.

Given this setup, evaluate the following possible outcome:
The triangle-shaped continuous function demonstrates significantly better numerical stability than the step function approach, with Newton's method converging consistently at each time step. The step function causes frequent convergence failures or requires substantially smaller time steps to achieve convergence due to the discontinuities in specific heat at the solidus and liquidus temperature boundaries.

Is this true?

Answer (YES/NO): NO